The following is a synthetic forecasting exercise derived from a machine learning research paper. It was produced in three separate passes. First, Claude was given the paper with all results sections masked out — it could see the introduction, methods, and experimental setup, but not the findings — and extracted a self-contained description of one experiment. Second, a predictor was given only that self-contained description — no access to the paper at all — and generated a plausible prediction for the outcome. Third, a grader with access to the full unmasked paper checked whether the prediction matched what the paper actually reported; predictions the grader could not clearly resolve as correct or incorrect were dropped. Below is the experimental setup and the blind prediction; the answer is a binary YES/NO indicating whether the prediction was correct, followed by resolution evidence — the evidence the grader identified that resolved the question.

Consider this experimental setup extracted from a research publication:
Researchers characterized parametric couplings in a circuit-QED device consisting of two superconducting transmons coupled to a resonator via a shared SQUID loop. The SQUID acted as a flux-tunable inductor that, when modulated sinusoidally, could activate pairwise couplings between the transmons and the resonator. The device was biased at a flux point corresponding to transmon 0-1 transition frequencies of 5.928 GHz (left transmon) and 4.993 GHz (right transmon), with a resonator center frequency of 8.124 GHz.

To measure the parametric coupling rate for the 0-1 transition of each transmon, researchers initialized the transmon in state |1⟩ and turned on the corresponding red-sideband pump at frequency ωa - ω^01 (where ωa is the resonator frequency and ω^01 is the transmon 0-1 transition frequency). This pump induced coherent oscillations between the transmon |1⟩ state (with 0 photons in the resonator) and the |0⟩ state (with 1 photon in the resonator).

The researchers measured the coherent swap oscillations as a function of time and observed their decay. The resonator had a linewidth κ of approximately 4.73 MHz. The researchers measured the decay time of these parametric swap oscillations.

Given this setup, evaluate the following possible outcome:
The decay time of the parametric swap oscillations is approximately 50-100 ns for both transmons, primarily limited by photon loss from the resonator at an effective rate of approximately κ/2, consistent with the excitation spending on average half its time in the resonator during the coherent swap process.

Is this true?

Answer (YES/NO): YES